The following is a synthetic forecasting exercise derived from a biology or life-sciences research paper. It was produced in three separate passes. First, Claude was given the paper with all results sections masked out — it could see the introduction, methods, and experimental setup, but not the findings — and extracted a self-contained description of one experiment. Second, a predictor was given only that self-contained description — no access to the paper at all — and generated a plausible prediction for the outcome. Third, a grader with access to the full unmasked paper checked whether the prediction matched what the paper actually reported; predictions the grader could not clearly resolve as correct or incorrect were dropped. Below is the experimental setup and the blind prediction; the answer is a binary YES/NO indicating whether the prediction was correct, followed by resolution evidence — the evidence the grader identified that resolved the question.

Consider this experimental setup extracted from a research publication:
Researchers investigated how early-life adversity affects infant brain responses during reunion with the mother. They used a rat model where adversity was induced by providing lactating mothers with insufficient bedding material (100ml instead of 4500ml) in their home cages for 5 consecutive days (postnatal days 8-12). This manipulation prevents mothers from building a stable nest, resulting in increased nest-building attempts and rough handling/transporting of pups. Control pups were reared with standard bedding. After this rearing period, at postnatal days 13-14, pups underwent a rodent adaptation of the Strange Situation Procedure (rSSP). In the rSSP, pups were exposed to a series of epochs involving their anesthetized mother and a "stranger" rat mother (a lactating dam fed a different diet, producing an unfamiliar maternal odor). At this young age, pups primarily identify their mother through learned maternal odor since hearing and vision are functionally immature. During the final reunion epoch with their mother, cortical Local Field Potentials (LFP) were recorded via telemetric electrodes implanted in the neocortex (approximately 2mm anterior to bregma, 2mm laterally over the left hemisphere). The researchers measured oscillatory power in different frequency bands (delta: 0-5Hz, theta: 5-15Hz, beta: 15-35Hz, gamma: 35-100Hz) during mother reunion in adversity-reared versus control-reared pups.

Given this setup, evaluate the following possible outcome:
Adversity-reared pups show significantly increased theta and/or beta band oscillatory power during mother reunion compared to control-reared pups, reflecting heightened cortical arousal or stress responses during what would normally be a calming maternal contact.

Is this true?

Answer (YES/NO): NO